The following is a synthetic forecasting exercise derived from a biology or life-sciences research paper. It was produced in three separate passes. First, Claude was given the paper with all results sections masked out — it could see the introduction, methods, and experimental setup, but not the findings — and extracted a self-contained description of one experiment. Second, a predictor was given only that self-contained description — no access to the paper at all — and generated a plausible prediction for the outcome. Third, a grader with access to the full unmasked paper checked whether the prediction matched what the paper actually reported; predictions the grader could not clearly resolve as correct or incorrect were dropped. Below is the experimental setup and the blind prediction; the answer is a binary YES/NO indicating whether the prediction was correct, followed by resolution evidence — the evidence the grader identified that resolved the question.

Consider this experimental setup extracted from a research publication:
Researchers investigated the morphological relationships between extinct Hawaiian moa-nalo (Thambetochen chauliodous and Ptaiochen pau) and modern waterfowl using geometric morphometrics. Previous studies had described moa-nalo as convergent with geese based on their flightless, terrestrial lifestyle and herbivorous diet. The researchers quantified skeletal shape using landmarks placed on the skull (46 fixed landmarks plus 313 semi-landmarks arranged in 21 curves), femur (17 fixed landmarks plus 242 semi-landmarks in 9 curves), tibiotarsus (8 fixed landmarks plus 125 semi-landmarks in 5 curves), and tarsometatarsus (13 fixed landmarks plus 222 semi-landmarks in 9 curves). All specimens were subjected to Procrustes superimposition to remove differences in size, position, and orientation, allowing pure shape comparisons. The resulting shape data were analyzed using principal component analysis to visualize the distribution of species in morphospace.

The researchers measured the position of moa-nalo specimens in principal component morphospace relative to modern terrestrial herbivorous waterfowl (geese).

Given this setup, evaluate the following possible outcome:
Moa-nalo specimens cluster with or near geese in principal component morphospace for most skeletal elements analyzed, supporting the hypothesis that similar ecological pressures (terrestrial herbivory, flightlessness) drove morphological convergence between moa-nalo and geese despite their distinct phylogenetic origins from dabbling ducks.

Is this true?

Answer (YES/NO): NO